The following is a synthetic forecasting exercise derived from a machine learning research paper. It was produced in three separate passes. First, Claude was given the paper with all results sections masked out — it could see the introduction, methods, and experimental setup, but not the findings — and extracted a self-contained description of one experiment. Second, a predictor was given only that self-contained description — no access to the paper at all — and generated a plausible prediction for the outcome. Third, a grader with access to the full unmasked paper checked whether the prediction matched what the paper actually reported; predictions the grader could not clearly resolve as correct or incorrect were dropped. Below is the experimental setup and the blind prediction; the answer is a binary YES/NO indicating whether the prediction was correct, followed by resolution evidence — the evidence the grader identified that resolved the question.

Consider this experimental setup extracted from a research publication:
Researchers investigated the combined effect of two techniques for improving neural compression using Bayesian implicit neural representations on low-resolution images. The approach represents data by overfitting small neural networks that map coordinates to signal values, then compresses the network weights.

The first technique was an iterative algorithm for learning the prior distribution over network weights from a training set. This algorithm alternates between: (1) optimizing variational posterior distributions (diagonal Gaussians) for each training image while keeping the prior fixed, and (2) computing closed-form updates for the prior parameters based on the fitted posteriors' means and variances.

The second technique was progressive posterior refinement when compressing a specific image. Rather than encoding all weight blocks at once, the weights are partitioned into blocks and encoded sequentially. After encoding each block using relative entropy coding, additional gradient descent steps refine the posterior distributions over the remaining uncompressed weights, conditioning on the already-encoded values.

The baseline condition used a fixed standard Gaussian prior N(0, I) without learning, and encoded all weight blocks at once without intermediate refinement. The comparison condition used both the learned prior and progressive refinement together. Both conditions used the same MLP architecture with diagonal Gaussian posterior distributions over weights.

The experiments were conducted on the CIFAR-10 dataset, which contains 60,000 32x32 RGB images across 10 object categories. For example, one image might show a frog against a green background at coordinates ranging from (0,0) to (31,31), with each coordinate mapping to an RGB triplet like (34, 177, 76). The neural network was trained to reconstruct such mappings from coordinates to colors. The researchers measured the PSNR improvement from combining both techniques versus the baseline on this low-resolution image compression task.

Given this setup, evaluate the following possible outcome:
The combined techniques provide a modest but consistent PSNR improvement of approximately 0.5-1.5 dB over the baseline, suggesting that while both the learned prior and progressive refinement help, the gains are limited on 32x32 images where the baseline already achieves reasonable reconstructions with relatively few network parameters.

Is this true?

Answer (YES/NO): NO